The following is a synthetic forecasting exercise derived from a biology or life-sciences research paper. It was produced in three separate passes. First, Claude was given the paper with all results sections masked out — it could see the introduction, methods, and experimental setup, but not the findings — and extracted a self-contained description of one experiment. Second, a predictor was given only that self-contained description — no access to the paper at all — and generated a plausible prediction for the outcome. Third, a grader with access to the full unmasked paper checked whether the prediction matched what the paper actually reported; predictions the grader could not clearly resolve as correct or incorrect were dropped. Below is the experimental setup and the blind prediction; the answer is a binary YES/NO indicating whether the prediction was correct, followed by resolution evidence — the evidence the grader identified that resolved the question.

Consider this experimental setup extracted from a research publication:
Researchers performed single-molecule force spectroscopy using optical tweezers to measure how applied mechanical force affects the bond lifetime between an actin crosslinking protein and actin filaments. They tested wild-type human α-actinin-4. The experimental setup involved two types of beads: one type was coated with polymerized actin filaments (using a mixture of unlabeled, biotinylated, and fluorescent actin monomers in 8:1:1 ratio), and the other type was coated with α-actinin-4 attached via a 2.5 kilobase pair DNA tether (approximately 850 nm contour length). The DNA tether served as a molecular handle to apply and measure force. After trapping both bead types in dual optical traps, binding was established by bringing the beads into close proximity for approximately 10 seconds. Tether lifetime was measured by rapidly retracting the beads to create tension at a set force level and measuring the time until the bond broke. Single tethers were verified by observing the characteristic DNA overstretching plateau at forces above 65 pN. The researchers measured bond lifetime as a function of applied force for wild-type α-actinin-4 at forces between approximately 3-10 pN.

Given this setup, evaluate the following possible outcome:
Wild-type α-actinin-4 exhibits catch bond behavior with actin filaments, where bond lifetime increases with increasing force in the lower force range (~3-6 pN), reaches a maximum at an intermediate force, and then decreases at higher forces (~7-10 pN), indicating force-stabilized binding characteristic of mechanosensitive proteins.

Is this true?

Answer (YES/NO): YES